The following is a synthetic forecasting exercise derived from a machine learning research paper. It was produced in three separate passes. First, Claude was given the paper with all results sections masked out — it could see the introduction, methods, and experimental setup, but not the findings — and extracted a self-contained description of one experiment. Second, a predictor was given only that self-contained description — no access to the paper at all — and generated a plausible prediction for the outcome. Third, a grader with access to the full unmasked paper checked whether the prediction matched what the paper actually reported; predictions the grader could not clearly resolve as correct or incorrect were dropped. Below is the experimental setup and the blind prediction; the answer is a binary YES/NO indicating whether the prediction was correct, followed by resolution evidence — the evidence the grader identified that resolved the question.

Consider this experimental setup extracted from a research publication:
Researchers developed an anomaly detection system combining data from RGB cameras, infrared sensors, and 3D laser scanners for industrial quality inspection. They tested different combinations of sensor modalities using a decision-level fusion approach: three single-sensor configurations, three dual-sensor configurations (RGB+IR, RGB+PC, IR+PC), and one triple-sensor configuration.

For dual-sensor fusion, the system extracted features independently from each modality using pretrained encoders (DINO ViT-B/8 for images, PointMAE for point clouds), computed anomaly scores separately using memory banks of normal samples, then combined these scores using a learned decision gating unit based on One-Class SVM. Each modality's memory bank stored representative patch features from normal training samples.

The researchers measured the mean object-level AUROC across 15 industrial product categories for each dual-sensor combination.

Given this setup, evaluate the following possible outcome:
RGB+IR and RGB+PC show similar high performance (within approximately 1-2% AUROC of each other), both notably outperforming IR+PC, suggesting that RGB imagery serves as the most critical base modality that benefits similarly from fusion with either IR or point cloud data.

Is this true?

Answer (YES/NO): NO